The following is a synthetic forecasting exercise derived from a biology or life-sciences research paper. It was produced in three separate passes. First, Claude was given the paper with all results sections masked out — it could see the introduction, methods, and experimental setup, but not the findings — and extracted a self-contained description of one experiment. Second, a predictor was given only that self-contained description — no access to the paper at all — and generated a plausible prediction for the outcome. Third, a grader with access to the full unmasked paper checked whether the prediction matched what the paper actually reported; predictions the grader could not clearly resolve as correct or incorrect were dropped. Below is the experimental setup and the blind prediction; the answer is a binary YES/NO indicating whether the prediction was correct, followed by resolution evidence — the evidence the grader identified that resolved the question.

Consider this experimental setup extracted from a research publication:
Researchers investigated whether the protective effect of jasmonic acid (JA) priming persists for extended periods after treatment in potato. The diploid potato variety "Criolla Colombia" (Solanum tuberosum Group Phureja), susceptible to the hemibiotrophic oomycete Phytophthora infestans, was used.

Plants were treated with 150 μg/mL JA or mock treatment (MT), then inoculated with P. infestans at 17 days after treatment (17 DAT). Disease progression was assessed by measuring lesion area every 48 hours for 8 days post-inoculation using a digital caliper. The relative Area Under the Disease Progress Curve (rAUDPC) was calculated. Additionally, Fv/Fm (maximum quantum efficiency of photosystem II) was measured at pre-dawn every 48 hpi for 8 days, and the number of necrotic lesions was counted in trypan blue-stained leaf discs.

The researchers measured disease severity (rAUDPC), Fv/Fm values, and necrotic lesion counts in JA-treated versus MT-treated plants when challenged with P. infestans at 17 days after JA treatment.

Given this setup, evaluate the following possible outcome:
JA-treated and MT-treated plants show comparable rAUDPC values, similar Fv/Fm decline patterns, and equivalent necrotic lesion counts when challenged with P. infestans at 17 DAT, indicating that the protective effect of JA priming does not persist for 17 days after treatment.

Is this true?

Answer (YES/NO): YES